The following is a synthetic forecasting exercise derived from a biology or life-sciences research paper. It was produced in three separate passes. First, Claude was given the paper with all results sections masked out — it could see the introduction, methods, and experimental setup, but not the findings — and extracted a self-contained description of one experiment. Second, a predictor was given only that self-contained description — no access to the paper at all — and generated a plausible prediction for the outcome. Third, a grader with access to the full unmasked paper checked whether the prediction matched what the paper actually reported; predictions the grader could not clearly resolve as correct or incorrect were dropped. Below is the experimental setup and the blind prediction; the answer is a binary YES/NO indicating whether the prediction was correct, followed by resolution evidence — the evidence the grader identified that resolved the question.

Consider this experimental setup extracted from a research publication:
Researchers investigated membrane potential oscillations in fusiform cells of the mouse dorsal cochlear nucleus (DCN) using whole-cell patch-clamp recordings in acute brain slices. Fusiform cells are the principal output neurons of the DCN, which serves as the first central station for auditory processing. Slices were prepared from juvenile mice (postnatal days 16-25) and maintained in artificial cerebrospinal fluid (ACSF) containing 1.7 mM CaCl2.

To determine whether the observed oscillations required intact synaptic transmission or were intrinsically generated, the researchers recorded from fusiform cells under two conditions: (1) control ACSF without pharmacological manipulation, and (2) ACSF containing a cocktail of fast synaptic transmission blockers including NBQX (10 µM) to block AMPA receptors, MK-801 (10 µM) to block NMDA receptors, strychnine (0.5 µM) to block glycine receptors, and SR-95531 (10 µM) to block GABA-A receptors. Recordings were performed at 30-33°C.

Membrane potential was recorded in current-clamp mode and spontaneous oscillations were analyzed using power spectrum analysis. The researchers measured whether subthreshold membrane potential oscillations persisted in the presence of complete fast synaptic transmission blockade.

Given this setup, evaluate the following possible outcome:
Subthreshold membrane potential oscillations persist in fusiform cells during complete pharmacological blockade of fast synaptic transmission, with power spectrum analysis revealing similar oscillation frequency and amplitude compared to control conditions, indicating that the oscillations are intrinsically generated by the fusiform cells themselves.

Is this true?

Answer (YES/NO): NO